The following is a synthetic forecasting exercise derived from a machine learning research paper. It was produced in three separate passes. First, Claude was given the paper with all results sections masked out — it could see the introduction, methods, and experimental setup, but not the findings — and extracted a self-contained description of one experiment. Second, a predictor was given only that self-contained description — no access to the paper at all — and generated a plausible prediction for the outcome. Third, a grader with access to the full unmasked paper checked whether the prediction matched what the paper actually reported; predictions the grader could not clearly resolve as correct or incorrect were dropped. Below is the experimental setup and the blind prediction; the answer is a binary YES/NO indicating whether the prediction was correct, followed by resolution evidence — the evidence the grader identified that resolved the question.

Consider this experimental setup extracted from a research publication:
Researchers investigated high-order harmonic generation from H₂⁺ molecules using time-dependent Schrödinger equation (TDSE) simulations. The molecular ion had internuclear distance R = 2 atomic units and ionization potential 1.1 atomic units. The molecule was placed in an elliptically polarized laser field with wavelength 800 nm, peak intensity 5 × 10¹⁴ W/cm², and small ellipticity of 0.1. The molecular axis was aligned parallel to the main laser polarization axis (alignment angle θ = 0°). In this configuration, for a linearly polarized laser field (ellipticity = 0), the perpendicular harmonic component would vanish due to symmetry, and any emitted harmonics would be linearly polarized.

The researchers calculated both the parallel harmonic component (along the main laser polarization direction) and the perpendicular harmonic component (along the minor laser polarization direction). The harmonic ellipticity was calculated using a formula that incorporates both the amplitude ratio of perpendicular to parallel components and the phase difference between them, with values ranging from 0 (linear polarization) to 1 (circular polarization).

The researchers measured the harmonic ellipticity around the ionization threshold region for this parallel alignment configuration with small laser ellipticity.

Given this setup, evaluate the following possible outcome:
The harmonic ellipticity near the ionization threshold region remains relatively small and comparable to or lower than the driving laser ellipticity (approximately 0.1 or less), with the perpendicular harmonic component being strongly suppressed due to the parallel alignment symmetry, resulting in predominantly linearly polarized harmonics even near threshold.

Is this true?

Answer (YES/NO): NO